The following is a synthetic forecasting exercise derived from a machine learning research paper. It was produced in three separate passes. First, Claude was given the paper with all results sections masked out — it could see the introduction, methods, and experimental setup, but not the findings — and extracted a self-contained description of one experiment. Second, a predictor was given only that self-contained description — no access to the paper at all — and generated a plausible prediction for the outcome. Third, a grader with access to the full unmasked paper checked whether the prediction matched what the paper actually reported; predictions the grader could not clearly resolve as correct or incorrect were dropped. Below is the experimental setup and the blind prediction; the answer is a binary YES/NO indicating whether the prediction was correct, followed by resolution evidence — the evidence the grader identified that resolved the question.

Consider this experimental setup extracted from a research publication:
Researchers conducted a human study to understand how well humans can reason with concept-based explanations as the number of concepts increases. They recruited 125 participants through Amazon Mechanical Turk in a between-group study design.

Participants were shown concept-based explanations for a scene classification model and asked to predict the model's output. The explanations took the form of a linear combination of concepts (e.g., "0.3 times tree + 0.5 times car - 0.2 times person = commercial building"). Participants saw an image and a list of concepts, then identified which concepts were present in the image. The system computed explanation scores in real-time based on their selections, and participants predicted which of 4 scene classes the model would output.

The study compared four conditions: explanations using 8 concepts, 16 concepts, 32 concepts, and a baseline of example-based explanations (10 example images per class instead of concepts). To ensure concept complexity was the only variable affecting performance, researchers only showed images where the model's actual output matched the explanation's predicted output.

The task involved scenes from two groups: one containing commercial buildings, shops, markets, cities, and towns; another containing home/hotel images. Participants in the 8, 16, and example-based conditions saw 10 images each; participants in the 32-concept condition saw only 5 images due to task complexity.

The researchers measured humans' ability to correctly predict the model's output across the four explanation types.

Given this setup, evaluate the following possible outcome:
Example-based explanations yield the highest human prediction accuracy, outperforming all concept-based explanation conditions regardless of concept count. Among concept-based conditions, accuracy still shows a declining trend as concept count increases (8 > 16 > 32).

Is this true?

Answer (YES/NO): NO